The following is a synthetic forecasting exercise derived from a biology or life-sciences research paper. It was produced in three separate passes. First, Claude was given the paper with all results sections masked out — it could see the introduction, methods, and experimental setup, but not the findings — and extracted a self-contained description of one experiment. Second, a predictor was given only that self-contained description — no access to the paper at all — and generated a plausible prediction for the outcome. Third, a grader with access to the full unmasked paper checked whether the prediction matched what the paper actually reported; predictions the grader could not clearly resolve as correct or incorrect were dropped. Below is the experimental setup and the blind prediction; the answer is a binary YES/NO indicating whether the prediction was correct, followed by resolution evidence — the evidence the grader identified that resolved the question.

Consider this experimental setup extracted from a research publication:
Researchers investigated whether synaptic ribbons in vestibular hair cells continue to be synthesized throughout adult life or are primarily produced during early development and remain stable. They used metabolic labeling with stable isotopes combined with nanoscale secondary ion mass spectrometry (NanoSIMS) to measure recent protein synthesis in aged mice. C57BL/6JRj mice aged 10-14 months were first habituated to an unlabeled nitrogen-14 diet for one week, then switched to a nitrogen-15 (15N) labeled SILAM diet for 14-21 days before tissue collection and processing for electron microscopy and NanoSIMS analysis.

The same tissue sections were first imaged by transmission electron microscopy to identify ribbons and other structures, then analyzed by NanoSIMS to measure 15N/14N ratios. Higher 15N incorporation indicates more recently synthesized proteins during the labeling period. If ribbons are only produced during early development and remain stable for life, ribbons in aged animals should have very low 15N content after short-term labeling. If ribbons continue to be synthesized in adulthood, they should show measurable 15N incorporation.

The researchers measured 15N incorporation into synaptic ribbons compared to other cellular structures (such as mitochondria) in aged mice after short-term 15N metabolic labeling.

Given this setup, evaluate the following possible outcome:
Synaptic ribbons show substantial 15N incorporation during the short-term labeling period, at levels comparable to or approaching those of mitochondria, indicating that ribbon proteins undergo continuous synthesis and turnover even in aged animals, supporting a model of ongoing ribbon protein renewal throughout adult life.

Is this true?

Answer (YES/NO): NO